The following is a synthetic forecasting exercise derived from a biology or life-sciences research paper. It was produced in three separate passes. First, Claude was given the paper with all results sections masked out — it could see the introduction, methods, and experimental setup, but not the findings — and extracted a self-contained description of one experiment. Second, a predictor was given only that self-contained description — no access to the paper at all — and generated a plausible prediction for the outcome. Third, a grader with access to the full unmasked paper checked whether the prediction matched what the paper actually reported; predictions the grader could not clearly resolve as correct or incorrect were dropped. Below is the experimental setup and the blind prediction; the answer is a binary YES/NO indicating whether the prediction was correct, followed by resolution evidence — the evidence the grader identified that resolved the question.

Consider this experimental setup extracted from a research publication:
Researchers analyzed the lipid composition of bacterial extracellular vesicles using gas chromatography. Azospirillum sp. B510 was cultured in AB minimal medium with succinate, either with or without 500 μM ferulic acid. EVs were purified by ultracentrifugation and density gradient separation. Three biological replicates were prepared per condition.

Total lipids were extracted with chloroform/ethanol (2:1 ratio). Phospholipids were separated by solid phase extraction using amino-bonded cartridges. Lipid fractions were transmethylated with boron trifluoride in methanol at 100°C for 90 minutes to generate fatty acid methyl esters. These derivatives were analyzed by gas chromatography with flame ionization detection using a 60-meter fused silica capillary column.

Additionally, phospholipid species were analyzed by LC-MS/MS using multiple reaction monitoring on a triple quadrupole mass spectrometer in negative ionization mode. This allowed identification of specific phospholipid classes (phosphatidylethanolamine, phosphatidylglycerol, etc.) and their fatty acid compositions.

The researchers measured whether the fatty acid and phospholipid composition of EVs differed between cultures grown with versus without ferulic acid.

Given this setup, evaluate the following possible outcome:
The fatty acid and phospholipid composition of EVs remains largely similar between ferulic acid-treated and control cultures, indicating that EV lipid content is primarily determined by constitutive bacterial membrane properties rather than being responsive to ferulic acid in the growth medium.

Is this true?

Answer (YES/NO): YES